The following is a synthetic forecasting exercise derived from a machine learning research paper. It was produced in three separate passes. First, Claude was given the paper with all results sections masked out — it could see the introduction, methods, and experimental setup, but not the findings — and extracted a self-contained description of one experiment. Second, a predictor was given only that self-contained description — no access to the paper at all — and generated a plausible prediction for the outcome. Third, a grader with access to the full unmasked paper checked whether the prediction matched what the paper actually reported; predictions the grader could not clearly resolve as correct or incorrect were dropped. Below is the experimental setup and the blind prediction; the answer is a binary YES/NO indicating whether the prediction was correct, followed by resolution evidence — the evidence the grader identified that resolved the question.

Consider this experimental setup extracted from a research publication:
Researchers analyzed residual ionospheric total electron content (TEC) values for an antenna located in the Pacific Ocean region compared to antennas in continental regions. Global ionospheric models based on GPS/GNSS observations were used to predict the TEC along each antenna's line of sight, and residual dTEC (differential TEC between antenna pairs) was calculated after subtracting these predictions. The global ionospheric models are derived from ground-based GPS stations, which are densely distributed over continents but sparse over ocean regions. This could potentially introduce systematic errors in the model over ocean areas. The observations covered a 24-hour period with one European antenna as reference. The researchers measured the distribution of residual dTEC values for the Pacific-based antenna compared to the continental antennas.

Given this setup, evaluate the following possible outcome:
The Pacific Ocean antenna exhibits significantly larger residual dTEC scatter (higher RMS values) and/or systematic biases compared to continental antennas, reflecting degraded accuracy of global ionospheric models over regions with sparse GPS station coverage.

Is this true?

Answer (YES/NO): YES